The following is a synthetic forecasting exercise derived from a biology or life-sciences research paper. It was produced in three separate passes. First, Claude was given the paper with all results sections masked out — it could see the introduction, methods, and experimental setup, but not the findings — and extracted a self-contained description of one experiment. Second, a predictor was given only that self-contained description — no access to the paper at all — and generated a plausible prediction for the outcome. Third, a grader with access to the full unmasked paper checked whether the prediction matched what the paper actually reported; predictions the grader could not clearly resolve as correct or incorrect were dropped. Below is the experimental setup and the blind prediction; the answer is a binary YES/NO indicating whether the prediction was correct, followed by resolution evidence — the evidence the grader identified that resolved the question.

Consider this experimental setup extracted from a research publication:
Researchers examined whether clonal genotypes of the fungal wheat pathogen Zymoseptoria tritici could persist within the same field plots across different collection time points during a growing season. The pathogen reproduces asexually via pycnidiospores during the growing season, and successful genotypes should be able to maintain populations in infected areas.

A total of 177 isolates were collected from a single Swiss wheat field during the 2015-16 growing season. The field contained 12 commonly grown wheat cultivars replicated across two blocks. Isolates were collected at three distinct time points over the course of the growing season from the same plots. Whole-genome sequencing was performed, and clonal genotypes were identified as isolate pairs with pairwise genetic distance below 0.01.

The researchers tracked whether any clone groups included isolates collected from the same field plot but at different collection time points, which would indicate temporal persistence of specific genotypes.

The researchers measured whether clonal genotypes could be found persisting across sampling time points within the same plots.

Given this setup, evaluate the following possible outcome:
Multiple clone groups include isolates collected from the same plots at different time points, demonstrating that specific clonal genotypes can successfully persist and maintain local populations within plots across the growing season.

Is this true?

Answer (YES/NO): YES